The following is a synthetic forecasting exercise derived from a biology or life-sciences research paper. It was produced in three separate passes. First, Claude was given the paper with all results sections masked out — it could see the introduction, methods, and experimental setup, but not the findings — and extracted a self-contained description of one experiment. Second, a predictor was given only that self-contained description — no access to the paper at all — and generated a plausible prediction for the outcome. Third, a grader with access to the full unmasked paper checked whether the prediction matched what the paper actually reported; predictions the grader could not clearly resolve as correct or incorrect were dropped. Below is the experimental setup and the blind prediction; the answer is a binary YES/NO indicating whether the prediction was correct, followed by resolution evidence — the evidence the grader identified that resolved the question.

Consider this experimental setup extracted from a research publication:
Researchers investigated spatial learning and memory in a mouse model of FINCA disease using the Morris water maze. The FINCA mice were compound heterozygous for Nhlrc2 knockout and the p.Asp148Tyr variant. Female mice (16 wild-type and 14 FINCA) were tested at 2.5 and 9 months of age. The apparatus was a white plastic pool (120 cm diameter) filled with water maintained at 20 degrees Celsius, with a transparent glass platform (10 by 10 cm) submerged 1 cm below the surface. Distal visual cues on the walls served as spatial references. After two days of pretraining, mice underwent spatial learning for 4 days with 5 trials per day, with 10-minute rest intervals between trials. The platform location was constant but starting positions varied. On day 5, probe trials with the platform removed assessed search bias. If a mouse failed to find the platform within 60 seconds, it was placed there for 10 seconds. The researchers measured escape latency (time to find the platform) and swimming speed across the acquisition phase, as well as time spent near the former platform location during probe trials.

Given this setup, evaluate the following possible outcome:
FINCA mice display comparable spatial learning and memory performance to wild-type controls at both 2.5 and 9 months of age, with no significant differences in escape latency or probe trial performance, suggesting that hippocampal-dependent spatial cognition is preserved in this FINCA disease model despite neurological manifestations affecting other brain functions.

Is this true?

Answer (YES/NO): YES